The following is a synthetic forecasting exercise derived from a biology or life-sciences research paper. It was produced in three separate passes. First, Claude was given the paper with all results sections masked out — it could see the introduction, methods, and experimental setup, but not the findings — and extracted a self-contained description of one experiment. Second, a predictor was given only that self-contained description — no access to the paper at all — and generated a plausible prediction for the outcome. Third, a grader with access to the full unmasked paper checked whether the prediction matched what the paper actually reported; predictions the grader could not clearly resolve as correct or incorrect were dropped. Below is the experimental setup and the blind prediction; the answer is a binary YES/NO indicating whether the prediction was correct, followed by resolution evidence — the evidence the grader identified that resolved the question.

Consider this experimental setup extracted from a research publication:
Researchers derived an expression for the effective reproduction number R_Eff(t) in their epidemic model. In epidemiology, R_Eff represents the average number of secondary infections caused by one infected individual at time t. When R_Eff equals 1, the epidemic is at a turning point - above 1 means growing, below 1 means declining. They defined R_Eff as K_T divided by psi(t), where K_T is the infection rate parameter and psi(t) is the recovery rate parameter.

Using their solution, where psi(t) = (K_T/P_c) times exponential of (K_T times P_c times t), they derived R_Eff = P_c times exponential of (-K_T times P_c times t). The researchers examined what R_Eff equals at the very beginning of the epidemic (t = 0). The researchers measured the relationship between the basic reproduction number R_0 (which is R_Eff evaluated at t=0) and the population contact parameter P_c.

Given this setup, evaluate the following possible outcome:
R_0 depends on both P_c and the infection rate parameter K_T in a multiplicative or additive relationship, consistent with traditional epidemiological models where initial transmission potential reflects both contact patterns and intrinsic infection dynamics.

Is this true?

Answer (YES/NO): NO